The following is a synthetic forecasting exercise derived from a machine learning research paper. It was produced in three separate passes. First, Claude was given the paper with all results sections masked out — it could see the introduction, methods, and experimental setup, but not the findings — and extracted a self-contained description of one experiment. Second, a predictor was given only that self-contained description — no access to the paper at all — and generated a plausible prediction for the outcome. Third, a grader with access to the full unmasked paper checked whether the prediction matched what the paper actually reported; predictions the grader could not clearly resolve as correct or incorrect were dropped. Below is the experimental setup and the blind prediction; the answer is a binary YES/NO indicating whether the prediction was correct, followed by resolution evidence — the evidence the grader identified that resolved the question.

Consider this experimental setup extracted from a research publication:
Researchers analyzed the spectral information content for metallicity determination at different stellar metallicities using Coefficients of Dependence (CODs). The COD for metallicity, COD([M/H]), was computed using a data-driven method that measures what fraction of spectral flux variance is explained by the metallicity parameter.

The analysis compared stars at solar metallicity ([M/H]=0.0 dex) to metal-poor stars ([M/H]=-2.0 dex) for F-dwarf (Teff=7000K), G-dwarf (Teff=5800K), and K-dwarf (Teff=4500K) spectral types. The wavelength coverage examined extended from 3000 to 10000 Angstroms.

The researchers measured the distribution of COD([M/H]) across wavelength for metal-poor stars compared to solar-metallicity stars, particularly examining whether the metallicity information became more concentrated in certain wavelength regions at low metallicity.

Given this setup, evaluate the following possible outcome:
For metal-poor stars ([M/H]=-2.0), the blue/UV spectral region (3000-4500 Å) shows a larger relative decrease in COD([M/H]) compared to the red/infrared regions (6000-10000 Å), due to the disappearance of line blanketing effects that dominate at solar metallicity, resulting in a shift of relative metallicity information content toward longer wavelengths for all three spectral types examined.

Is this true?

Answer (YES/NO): NO